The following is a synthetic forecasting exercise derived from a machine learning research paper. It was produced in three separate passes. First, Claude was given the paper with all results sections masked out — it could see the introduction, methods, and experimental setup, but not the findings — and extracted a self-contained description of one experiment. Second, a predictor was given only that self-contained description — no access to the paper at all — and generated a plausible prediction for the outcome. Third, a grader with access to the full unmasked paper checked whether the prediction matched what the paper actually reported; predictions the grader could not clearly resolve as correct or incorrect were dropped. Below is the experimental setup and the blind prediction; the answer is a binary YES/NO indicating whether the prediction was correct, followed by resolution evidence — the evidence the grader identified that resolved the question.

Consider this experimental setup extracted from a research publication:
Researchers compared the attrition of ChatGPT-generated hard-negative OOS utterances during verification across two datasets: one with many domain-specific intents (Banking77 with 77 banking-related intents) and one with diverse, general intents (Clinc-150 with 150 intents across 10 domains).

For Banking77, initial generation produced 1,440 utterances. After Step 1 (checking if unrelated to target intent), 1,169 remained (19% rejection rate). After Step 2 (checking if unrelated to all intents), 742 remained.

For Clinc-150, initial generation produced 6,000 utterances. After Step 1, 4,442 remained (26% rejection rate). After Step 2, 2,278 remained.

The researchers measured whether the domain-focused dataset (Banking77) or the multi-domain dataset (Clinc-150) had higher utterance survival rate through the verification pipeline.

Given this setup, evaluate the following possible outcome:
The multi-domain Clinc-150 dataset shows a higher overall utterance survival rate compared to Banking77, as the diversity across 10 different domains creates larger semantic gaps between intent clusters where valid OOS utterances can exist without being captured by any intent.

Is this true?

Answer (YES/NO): NO